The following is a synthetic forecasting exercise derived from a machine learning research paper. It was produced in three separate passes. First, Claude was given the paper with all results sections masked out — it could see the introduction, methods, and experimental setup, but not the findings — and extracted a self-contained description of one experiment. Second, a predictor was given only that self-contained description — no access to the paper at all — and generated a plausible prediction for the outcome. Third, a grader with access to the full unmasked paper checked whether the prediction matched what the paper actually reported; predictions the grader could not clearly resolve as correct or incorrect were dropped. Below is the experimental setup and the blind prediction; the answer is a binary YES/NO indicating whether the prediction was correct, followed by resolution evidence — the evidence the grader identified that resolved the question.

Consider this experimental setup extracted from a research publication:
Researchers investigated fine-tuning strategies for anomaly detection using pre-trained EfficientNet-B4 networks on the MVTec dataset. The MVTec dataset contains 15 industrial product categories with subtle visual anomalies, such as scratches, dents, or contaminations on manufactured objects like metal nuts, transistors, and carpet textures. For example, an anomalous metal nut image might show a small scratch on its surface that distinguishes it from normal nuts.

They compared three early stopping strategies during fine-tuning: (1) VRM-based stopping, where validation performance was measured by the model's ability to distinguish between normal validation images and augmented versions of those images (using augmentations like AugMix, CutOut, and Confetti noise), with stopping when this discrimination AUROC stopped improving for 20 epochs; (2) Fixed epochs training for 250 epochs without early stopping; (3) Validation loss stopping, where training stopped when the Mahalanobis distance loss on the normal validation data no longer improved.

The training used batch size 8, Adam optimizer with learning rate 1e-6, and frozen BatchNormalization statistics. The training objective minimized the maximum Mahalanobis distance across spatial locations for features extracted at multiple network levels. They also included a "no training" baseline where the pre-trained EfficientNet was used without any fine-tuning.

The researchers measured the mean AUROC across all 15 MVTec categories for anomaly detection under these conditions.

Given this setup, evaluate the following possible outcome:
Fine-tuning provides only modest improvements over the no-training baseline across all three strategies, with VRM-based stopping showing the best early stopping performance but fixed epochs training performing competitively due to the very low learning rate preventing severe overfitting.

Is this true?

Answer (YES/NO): NO